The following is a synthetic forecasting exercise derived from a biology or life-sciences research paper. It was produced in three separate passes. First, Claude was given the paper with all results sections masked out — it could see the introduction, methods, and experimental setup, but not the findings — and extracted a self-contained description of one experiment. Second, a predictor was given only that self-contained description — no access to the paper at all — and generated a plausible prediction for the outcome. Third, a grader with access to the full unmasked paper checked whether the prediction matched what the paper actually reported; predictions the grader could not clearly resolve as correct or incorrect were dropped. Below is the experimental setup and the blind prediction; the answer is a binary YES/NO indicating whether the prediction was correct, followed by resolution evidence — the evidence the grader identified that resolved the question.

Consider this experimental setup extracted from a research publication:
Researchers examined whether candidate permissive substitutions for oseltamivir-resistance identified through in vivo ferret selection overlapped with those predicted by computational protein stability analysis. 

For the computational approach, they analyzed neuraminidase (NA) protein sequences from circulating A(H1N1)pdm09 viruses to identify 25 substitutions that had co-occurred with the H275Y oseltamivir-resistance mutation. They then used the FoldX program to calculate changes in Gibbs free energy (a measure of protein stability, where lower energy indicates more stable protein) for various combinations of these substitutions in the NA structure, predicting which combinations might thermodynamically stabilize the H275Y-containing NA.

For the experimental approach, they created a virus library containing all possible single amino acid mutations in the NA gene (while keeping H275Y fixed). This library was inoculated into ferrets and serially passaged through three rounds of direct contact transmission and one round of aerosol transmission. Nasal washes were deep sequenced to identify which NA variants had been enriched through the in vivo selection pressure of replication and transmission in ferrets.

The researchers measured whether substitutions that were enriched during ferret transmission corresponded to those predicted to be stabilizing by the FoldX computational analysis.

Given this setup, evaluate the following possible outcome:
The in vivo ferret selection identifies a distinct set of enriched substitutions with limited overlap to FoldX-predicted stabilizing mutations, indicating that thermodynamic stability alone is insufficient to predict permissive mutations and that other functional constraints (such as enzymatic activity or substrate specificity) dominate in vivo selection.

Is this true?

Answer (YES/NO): YES